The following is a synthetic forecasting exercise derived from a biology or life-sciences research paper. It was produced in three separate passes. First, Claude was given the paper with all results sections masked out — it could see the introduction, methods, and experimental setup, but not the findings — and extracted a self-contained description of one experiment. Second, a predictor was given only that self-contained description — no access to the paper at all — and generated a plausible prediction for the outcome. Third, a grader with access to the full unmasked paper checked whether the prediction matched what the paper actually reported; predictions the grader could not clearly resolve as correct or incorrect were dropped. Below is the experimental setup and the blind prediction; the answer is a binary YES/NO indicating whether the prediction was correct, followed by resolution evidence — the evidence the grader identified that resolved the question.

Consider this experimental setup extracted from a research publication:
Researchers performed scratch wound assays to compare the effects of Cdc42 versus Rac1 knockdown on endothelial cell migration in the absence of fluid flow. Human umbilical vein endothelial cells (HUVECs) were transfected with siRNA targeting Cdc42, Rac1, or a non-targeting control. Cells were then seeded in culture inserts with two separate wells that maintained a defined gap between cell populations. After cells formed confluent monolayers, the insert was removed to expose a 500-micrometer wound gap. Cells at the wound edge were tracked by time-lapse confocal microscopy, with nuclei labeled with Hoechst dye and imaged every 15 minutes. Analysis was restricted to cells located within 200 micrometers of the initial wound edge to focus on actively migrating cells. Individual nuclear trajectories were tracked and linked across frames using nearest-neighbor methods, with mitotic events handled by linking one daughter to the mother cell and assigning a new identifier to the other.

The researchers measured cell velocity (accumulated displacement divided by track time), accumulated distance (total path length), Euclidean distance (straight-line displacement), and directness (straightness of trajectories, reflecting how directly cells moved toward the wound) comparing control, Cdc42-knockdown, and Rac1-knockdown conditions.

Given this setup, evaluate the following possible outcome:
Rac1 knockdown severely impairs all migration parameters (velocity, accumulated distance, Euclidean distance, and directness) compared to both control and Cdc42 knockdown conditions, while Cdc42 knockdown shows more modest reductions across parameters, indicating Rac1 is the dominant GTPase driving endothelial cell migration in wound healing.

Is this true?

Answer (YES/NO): NO